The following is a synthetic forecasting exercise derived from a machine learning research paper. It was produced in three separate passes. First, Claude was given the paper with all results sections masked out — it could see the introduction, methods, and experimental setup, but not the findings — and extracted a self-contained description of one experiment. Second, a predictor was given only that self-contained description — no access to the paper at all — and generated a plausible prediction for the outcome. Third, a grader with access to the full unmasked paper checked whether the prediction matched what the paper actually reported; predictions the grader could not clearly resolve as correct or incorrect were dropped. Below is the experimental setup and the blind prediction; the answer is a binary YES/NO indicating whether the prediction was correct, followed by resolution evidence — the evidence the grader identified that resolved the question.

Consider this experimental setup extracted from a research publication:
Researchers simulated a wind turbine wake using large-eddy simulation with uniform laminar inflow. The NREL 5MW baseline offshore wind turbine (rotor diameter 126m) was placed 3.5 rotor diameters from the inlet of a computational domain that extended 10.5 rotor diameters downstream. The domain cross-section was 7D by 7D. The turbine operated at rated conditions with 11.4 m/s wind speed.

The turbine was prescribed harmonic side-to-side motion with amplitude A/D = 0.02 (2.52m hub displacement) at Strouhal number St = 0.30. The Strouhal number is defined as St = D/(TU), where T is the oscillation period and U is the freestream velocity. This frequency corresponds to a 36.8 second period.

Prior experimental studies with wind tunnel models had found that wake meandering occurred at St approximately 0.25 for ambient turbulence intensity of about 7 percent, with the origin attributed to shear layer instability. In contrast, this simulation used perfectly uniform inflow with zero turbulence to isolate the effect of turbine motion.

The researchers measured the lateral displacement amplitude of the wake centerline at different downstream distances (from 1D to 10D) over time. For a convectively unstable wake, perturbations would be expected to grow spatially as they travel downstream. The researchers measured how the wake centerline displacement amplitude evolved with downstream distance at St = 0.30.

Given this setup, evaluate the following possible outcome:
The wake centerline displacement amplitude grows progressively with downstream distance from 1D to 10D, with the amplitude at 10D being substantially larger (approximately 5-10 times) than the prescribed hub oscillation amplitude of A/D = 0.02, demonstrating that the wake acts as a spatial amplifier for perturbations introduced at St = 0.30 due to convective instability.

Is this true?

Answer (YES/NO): YES